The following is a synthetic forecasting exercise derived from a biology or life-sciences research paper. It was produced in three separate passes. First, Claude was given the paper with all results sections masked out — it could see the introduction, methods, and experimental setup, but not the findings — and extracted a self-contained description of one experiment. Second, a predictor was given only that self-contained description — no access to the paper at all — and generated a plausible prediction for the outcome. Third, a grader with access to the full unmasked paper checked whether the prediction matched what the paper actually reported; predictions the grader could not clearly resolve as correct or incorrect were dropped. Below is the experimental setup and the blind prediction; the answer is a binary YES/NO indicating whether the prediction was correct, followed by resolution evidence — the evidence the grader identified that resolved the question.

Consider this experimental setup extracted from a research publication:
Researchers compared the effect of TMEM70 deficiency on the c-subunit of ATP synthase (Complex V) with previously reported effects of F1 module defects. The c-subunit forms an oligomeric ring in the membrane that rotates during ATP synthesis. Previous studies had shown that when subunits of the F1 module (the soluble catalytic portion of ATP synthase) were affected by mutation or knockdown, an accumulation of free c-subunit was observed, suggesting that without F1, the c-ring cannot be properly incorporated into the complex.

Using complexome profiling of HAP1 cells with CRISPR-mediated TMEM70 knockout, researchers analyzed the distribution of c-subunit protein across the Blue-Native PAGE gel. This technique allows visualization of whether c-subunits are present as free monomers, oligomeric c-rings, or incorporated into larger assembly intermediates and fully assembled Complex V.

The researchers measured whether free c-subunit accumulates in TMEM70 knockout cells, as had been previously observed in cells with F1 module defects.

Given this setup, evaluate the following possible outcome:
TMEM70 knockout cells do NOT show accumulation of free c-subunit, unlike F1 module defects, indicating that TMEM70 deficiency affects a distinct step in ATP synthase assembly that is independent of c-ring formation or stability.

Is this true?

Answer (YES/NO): YES